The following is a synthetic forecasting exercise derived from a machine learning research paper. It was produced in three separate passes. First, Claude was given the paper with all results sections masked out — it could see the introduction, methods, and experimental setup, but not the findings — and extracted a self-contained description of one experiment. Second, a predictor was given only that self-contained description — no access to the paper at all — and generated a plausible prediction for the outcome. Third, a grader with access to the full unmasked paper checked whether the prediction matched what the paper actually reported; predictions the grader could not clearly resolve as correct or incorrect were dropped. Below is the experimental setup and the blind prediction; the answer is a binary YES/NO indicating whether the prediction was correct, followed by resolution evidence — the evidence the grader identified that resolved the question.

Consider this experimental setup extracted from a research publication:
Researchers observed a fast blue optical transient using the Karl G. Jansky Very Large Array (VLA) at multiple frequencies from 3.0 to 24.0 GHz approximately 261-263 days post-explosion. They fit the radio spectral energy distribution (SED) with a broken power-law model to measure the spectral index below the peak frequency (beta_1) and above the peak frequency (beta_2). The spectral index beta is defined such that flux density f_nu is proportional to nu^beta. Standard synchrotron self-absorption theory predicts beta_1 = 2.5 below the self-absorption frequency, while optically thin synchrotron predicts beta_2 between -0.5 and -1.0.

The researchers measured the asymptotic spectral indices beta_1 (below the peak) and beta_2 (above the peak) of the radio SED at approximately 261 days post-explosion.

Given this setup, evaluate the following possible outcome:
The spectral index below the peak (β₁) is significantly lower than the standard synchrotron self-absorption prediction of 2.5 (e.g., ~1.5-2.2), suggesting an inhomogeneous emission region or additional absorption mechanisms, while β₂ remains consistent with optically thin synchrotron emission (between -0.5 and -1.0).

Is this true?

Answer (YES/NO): YES